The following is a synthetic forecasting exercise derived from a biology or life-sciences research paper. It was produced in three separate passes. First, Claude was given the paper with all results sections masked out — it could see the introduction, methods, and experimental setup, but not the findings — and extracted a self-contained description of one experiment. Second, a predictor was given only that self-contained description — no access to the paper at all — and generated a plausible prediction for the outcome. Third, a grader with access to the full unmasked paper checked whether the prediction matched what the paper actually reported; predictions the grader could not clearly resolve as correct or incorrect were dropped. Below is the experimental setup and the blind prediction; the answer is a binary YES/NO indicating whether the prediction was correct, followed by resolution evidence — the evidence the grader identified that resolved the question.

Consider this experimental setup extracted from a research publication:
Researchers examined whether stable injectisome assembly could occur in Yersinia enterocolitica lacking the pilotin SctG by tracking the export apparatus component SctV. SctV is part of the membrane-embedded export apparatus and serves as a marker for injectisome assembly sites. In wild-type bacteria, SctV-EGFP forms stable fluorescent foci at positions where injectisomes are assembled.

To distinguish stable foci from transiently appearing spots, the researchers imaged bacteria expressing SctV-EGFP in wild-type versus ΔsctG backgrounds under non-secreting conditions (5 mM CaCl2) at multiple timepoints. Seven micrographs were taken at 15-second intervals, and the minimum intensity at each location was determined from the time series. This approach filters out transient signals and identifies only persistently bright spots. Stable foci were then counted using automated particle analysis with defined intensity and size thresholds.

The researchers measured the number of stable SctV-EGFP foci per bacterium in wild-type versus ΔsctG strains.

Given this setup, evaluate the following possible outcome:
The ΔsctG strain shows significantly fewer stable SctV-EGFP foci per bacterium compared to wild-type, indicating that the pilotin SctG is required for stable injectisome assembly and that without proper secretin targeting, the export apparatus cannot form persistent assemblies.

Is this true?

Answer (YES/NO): YES